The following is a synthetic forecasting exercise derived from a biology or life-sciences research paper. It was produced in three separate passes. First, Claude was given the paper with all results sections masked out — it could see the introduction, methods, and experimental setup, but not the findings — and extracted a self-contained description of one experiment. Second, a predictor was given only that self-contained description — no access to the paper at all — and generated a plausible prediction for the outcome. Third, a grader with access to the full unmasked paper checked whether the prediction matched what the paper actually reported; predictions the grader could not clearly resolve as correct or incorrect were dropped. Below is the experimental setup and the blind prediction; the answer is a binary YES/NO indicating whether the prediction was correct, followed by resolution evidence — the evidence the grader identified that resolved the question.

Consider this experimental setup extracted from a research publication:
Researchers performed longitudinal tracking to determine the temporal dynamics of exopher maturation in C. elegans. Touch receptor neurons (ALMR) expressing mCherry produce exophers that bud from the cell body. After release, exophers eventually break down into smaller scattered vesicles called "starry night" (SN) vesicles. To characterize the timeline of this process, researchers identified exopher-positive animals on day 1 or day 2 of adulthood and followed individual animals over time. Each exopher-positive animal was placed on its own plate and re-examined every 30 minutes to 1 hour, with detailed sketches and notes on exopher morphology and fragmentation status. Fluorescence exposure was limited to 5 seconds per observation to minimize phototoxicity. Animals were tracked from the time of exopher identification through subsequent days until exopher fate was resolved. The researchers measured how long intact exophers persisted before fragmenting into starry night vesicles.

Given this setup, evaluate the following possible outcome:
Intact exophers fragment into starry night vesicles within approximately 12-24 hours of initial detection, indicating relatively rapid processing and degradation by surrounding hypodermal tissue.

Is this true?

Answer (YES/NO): NO